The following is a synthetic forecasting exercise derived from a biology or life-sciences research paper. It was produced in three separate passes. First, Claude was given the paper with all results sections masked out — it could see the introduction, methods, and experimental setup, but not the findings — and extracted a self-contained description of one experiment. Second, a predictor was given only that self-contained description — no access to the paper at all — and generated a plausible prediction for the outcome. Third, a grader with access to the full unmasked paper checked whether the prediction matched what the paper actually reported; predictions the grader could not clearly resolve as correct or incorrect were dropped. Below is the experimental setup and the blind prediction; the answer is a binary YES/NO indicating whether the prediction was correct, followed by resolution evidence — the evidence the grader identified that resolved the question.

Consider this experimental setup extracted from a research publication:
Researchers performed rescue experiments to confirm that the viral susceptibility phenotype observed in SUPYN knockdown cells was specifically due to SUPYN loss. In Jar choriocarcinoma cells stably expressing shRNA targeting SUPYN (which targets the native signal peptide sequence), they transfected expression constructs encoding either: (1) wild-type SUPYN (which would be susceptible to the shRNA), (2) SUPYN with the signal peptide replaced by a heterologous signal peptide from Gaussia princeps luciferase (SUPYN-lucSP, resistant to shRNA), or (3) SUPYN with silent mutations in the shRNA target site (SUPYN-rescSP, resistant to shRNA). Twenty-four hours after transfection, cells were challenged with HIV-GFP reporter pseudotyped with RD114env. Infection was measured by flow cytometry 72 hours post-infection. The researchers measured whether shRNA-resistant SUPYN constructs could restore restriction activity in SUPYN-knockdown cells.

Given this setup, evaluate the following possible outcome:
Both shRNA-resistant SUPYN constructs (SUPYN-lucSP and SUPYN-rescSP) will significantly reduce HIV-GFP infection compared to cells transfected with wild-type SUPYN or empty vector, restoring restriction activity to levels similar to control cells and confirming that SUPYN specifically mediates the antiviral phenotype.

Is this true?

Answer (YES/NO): NO